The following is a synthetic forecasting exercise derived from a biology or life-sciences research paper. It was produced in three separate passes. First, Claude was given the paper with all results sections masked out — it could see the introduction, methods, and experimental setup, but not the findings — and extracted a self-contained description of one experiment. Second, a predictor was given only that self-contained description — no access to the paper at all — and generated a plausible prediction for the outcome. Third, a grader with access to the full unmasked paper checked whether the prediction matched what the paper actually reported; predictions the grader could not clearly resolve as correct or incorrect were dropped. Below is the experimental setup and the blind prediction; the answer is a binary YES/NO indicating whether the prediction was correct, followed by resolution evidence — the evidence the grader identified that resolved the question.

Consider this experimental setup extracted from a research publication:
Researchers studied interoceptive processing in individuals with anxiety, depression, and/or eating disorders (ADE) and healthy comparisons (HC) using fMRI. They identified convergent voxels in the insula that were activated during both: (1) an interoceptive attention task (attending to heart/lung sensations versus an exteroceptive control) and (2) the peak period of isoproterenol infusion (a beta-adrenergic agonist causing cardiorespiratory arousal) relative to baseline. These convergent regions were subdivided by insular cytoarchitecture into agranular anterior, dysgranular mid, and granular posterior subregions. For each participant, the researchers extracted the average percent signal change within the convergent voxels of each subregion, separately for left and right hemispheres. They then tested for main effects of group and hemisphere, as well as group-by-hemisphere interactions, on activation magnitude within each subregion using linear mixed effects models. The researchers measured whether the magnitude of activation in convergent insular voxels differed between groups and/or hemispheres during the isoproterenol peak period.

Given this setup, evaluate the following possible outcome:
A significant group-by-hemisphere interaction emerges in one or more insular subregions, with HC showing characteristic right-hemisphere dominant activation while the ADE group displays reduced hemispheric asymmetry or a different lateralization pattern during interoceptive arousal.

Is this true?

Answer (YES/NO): NO